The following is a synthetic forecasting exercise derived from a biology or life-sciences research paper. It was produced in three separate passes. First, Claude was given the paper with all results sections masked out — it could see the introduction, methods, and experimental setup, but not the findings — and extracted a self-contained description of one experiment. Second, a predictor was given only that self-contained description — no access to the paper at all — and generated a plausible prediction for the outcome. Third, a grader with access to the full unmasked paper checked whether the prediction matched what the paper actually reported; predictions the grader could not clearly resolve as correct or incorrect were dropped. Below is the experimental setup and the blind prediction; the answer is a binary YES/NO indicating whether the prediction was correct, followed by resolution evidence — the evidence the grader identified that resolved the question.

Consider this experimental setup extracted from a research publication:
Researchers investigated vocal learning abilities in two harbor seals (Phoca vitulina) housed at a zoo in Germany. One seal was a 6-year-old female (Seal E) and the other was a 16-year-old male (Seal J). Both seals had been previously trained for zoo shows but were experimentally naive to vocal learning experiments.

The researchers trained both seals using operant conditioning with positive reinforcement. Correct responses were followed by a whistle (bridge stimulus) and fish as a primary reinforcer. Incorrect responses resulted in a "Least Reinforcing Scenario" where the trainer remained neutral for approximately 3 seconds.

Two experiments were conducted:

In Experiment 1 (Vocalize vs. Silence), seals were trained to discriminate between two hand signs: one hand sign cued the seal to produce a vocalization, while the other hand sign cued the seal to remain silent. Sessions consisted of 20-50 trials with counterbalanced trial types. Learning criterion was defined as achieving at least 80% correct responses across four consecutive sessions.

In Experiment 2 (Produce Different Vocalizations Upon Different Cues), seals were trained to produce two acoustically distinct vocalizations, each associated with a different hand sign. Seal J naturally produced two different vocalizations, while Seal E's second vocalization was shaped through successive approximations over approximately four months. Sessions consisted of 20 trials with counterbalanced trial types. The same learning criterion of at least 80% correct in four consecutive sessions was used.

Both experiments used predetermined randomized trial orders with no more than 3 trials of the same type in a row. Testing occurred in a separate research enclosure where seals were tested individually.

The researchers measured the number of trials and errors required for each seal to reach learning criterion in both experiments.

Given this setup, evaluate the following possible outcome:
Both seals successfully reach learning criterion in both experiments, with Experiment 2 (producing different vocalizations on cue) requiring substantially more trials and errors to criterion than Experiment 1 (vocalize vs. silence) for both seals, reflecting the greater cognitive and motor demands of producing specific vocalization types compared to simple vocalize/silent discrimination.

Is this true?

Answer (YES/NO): YES